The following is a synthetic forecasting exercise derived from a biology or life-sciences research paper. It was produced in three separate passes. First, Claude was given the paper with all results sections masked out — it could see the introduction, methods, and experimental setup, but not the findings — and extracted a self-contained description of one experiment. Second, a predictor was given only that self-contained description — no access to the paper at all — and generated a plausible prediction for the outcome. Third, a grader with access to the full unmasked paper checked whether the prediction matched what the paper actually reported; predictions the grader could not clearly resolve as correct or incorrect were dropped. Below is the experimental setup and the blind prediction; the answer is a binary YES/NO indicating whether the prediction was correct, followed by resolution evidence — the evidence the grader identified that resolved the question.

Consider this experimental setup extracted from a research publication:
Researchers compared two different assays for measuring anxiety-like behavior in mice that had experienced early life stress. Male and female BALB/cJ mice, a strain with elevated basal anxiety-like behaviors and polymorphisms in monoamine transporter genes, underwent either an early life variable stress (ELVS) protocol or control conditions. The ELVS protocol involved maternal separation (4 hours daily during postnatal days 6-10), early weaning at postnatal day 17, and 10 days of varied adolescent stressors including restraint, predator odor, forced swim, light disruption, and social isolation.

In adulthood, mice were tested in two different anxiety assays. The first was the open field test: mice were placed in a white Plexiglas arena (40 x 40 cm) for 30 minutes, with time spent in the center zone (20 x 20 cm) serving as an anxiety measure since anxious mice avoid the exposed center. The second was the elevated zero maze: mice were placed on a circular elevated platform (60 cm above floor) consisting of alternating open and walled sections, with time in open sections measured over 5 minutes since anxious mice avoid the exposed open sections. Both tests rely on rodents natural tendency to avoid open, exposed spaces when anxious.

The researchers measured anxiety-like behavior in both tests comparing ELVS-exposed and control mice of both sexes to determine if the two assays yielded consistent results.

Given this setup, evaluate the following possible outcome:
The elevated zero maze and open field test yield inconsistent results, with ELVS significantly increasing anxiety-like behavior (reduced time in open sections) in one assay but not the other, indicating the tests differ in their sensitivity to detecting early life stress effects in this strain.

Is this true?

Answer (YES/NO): YES